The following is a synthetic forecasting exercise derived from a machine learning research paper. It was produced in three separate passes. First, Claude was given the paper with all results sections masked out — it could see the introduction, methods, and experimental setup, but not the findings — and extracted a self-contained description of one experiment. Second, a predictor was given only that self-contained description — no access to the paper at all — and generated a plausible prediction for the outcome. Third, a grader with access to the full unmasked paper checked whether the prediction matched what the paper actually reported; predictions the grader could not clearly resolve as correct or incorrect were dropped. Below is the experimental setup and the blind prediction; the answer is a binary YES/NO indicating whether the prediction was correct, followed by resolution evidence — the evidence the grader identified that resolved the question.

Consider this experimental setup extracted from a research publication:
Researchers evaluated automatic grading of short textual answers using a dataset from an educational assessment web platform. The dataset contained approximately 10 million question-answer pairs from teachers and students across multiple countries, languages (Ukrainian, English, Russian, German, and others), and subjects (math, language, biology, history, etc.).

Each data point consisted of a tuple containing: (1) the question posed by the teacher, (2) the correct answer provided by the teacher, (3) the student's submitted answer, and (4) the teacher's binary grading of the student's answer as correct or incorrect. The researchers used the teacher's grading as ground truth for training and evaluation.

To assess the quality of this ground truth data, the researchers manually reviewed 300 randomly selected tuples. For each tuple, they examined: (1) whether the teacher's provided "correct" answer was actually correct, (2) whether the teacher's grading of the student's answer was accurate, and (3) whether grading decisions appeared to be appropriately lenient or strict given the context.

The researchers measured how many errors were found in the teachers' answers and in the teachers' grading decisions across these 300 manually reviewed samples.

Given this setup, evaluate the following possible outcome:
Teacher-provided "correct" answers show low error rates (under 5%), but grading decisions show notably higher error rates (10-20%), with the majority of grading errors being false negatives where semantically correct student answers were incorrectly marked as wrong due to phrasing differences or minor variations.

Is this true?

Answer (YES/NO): NO